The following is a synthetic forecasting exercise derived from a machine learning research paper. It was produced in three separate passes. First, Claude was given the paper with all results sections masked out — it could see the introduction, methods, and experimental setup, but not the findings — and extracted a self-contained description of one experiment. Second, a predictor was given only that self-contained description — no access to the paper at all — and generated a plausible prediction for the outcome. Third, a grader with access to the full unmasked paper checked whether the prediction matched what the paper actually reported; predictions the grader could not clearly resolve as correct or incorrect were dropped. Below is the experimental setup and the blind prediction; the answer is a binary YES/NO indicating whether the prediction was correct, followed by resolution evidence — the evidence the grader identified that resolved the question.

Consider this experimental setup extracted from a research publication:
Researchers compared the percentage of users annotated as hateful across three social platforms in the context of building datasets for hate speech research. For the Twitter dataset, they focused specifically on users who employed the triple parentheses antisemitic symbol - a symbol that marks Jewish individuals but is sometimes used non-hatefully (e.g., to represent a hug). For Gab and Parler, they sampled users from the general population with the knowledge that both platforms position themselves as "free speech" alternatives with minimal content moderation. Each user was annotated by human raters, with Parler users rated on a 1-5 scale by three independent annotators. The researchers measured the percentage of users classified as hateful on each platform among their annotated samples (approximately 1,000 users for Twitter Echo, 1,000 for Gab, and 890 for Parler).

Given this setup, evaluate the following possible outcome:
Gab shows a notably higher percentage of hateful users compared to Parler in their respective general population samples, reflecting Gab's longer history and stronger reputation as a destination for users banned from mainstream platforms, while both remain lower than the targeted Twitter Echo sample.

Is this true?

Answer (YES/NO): NO